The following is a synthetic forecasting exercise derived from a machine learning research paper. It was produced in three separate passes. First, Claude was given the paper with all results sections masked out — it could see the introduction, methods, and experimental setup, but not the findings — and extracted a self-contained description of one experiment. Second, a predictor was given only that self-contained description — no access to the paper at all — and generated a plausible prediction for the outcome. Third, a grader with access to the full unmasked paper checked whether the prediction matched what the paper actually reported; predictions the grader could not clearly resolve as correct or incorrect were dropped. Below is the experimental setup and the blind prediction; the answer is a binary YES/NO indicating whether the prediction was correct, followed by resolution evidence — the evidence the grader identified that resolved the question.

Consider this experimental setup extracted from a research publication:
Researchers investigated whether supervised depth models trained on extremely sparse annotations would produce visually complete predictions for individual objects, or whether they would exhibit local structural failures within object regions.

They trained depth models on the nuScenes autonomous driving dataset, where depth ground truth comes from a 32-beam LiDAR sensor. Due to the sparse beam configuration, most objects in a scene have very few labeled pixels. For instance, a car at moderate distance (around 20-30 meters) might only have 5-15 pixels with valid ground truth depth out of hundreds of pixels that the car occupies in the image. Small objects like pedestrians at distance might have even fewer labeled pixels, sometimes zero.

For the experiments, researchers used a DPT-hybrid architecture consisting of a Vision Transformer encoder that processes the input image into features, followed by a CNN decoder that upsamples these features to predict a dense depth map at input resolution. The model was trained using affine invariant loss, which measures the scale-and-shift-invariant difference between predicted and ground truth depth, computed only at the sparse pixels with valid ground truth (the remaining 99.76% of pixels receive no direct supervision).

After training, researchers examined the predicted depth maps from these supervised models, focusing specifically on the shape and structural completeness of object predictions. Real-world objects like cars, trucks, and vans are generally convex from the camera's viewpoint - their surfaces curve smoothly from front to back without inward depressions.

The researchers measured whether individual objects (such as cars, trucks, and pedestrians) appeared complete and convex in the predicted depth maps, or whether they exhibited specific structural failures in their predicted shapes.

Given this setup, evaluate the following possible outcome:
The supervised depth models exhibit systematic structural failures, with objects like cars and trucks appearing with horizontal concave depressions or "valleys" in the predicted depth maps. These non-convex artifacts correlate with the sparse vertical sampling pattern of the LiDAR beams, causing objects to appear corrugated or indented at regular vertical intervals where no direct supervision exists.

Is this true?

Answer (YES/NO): YES